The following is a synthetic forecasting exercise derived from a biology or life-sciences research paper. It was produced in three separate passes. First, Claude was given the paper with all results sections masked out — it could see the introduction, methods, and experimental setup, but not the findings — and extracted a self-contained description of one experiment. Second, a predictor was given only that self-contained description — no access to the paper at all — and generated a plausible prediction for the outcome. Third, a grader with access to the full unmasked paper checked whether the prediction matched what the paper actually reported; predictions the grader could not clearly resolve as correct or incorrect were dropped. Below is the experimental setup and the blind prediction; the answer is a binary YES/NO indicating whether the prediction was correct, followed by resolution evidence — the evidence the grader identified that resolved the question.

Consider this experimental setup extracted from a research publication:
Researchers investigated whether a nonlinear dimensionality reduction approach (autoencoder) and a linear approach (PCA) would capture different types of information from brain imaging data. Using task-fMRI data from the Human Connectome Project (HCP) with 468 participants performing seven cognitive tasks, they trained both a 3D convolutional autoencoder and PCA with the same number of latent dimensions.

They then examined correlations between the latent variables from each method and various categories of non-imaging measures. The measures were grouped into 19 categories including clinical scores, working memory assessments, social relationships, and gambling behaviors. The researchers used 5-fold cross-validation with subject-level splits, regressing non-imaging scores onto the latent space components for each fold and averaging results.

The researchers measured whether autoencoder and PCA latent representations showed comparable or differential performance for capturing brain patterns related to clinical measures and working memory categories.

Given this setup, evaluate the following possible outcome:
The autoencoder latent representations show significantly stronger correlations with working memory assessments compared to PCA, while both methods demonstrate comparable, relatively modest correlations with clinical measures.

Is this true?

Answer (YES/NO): NO